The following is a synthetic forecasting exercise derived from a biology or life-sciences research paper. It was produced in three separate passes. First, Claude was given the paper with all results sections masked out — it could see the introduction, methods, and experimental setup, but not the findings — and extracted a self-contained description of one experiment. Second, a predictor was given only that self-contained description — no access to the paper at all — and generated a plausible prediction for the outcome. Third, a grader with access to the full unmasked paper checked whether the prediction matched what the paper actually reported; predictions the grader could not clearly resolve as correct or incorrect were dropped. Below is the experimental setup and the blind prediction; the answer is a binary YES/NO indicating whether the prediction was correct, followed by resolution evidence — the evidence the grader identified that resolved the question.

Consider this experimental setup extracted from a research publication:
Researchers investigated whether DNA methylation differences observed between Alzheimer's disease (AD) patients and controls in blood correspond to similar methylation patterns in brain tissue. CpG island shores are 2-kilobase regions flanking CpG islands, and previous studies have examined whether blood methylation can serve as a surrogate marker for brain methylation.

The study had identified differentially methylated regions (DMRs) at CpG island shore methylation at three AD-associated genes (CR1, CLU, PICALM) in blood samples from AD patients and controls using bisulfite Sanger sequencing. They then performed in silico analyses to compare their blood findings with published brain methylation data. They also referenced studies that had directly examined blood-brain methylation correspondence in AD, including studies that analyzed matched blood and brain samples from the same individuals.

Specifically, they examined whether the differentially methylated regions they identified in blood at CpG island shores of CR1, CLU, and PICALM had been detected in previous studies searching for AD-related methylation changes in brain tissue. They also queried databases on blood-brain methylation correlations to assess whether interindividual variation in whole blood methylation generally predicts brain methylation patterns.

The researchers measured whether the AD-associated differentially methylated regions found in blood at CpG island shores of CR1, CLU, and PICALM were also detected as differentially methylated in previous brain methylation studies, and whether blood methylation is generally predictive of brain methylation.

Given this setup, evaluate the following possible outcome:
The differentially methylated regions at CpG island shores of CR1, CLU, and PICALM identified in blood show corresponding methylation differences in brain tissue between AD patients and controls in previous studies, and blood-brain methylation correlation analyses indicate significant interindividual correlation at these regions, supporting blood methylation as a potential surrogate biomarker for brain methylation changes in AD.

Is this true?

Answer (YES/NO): NO